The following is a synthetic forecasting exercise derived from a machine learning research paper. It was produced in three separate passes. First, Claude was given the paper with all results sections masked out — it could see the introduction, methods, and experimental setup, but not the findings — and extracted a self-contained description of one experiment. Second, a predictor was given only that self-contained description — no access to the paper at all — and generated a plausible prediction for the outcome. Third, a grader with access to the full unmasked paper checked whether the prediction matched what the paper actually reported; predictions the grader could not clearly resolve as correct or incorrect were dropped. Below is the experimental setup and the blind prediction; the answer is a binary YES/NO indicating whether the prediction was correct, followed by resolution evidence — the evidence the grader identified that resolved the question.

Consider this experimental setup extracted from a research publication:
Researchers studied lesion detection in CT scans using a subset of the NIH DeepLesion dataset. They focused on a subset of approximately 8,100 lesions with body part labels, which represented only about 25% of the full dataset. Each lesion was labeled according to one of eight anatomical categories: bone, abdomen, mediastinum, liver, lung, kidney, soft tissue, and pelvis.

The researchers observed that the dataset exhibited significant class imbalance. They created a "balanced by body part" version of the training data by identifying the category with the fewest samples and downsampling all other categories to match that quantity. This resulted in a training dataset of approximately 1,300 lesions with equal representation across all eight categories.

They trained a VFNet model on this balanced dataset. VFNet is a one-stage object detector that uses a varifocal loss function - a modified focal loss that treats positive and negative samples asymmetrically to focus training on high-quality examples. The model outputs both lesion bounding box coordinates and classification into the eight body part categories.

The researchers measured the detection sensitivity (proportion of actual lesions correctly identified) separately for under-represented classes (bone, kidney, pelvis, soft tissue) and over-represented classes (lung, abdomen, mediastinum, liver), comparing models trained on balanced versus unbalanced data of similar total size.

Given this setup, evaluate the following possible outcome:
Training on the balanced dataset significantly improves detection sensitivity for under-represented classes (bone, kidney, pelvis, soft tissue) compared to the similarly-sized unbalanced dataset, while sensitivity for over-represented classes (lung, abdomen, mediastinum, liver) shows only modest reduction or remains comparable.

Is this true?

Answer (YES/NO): YES